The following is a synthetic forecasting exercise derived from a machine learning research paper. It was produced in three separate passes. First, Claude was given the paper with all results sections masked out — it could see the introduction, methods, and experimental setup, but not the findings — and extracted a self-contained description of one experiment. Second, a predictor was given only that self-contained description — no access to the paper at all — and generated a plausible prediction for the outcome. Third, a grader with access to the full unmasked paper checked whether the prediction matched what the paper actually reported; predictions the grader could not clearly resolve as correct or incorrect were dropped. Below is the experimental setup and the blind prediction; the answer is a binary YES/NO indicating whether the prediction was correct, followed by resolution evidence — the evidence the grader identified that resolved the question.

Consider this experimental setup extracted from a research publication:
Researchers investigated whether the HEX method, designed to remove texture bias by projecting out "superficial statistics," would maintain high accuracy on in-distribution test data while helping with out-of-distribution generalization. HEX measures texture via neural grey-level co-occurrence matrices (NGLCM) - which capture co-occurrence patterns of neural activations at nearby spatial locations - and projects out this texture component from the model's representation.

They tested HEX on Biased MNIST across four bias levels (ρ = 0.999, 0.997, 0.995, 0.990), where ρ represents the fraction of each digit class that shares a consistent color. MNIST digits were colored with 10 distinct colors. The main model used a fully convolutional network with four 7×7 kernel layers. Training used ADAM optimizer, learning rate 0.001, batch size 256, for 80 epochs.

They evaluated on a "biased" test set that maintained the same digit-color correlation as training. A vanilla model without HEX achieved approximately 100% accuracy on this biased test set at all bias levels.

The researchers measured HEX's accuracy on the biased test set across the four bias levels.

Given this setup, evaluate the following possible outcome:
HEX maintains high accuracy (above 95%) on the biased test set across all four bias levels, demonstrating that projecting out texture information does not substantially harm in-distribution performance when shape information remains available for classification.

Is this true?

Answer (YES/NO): NO